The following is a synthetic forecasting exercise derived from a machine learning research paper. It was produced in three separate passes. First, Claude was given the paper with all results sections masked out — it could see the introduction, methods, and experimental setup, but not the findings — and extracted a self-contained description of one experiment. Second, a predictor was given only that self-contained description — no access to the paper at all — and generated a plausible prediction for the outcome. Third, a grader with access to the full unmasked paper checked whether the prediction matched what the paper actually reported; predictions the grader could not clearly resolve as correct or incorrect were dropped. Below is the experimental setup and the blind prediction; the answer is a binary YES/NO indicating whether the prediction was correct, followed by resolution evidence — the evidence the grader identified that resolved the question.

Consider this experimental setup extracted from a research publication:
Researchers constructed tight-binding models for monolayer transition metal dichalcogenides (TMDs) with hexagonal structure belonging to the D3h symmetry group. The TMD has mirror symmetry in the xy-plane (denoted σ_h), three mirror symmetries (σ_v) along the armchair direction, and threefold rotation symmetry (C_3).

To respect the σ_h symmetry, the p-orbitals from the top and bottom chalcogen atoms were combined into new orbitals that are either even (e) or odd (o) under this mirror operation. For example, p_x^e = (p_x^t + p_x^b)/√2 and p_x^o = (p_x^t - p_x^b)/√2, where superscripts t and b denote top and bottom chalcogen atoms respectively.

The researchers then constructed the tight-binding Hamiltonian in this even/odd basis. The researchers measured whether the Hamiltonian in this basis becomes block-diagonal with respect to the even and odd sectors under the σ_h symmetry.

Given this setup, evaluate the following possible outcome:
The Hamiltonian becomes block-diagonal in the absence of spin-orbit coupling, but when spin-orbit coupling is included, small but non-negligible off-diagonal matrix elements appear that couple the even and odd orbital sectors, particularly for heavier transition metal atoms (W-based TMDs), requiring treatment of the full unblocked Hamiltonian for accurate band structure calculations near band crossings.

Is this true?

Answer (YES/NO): NO